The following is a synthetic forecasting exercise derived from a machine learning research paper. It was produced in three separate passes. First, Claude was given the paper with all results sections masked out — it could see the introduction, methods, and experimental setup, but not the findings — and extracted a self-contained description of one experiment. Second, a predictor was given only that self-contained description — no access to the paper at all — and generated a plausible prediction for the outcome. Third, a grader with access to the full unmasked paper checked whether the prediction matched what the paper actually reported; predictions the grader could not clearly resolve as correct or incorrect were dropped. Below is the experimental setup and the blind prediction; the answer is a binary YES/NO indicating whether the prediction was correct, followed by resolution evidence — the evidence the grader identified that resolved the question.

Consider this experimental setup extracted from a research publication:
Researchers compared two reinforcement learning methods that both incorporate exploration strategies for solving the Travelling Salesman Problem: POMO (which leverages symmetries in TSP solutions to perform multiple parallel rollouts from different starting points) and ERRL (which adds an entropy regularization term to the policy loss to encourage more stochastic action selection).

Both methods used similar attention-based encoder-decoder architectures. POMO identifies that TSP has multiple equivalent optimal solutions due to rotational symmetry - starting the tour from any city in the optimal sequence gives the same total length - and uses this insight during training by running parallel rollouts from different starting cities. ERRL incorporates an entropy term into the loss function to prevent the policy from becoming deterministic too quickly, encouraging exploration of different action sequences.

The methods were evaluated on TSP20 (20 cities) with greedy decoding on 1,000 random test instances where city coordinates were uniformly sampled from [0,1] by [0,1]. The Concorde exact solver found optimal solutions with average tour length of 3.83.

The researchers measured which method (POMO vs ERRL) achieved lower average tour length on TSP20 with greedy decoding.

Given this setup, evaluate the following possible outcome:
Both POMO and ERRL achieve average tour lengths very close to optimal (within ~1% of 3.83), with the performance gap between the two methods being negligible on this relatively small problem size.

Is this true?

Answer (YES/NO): NO